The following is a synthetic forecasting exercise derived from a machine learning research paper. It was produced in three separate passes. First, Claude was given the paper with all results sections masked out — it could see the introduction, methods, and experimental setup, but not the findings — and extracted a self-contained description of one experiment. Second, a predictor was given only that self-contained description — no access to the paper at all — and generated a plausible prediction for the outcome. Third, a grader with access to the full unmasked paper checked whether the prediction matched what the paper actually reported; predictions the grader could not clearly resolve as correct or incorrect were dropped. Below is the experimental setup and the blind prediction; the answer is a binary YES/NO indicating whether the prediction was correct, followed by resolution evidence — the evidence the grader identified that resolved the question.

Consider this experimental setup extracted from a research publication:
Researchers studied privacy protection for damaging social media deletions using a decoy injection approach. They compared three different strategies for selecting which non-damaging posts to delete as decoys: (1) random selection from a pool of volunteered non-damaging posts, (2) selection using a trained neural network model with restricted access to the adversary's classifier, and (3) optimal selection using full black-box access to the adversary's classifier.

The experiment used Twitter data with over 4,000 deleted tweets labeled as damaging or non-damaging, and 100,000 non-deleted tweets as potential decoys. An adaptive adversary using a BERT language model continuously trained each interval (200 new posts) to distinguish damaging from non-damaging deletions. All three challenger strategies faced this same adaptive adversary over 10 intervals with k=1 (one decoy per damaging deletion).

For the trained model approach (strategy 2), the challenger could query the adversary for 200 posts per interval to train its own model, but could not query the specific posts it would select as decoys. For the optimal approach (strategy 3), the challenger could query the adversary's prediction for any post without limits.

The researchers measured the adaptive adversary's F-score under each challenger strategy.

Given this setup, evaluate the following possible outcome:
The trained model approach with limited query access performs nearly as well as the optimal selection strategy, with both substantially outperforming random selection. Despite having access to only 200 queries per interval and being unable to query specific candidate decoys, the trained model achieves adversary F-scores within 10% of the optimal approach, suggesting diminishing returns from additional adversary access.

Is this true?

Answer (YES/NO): NO